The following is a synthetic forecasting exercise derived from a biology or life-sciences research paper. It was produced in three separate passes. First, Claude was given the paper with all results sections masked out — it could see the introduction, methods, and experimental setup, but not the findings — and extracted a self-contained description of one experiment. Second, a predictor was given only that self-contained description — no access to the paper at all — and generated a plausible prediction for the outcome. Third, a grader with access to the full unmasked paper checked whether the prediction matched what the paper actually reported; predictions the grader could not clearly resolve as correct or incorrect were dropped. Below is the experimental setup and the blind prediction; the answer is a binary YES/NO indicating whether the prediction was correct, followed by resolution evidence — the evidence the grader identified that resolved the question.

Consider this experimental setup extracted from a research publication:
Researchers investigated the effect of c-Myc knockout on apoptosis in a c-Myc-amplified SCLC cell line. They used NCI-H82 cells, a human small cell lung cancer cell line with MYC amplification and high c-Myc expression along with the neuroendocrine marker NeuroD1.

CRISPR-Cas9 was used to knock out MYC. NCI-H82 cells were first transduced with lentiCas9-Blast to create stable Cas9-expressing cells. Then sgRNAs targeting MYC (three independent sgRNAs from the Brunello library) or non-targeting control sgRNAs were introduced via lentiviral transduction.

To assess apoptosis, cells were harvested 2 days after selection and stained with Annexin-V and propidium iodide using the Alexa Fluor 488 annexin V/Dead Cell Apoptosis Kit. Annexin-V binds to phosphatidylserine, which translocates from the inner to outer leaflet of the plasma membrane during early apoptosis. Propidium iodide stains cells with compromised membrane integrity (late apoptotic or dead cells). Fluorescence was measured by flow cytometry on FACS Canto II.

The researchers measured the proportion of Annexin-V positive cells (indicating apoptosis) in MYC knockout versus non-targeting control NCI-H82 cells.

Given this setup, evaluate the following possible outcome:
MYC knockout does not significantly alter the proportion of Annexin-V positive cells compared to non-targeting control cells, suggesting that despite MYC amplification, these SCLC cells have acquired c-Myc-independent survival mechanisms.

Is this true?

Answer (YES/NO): NO